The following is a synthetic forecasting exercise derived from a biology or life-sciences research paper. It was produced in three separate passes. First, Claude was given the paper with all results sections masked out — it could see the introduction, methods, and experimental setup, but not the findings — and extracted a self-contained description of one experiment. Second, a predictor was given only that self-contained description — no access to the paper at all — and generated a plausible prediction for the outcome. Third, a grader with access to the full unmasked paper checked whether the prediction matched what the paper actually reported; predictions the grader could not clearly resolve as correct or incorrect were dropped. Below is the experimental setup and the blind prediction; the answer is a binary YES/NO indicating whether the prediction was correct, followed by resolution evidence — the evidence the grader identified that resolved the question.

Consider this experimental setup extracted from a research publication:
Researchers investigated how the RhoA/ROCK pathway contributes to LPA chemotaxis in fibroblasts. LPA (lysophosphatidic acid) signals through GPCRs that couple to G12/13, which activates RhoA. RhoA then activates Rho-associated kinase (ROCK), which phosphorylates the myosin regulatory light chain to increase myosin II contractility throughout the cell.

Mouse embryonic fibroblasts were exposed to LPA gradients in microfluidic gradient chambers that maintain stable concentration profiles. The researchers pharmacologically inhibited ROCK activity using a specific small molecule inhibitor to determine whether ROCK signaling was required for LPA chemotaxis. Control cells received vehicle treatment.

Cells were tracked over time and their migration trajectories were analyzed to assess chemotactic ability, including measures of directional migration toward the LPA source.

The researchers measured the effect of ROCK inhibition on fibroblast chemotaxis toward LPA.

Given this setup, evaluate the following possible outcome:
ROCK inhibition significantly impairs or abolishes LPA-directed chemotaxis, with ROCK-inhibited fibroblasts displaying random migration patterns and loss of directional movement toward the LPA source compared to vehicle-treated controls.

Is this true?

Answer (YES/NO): NO